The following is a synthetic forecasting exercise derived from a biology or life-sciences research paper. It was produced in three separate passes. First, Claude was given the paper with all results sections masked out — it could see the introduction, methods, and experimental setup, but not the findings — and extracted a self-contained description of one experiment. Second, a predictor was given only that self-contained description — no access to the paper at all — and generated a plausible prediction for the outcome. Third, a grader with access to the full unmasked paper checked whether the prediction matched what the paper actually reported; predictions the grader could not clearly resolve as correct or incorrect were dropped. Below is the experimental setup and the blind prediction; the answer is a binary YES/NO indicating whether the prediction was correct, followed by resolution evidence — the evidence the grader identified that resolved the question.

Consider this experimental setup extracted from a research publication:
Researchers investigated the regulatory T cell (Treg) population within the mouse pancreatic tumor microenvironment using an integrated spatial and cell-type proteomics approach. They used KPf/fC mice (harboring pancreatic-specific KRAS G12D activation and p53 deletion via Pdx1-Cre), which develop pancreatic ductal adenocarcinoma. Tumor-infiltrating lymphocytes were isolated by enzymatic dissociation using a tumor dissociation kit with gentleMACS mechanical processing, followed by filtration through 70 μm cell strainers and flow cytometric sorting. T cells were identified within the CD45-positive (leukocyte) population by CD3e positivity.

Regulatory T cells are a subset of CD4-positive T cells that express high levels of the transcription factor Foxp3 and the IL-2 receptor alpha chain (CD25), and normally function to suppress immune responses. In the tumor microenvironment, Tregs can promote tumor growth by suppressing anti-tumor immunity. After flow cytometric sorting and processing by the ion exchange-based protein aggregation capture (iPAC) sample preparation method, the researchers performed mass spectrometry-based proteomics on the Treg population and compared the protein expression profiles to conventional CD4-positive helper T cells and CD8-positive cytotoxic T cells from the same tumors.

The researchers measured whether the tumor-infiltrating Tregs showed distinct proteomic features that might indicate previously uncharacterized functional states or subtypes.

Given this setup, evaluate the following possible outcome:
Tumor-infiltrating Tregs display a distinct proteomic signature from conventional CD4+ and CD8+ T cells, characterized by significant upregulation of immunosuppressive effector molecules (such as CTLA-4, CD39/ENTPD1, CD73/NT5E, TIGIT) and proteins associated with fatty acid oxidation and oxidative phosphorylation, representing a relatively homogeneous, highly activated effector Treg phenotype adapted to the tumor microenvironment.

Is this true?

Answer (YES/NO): NO